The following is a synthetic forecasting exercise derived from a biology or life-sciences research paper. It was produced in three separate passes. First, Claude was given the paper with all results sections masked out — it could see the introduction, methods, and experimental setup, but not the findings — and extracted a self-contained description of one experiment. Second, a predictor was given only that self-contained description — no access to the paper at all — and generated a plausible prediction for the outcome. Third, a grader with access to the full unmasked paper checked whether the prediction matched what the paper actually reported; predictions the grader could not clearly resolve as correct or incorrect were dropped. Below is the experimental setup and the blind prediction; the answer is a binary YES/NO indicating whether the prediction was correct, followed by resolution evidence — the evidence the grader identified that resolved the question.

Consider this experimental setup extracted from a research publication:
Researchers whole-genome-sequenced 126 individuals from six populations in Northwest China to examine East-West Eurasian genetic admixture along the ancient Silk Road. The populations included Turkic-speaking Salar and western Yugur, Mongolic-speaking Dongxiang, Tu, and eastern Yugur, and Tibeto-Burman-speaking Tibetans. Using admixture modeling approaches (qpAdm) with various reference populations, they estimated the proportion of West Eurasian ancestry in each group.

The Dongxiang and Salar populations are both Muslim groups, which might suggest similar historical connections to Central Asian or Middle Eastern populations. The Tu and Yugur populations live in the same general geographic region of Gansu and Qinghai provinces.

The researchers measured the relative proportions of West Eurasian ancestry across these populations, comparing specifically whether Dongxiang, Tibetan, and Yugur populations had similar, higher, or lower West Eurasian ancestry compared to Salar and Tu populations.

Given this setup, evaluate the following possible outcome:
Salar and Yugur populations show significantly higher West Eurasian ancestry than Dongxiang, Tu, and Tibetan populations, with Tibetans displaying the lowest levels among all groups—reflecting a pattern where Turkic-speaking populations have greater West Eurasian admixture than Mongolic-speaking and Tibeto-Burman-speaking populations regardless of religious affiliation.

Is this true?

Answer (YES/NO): NO